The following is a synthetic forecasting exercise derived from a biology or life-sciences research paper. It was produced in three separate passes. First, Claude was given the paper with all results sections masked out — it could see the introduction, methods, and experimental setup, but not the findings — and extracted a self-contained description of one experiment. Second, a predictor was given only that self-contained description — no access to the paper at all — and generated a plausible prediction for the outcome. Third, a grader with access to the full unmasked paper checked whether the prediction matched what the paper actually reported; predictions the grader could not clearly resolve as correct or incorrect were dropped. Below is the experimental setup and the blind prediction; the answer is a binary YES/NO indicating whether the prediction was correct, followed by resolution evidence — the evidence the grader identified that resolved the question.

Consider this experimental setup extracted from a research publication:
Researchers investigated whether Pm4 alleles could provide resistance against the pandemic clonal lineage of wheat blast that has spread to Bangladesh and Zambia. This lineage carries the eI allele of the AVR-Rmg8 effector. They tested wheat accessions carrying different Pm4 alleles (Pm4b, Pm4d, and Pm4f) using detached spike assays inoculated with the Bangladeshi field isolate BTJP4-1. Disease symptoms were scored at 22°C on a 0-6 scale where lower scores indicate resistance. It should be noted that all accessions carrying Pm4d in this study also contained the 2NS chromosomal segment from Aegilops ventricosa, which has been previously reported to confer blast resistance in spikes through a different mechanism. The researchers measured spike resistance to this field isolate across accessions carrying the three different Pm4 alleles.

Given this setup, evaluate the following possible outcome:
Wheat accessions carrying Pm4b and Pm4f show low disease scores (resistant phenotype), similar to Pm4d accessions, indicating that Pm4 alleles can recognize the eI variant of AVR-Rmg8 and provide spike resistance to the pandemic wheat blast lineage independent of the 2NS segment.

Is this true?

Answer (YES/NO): NO